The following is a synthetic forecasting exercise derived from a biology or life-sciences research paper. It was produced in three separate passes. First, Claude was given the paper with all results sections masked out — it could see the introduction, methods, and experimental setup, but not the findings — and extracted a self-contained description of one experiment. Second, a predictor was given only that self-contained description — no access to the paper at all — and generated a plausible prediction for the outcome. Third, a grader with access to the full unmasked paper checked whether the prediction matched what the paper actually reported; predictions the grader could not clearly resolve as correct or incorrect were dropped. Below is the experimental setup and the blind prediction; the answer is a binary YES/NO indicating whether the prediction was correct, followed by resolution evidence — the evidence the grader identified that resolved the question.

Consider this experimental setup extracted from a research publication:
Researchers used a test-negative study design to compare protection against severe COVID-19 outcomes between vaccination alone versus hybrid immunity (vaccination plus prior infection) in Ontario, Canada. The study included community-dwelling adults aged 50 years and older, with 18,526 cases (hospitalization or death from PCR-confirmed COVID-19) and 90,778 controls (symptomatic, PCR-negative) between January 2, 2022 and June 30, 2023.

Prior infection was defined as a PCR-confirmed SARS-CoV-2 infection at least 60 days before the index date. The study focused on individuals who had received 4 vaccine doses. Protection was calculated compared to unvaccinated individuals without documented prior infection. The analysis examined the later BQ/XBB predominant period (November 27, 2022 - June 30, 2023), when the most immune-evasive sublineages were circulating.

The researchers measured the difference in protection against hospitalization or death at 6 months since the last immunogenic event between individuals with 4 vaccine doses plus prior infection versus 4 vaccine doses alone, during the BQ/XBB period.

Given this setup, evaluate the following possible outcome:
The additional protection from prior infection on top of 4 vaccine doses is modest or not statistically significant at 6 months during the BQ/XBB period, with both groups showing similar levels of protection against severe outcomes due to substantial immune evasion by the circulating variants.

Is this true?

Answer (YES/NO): YES